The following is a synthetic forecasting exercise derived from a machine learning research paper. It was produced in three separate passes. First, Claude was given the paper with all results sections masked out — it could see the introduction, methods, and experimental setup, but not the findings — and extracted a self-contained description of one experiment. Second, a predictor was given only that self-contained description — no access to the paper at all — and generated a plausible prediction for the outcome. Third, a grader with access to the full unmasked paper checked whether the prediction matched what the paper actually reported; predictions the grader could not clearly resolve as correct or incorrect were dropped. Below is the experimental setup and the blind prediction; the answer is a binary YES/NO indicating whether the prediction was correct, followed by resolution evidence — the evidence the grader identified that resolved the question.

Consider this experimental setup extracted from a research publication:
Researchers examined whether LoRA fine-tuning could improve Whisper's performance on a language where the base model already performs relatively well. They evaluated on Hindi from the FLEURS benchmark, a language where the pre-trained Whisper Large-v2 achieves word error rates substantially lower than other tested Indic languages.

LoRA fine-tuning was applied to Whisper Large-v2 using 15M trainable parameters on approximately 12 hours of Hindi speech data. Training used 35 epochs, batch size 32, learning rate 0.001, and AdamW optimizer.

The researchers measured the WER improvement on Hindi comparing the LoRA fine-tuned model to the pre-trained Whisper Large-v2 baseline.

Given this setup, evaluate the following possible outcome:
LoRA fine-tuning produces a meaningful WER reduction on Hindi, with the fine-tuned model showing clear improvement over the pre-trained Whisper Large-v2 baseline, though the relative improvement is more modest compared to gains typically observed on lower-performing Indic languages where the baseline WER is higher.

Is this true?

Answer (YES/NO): YES